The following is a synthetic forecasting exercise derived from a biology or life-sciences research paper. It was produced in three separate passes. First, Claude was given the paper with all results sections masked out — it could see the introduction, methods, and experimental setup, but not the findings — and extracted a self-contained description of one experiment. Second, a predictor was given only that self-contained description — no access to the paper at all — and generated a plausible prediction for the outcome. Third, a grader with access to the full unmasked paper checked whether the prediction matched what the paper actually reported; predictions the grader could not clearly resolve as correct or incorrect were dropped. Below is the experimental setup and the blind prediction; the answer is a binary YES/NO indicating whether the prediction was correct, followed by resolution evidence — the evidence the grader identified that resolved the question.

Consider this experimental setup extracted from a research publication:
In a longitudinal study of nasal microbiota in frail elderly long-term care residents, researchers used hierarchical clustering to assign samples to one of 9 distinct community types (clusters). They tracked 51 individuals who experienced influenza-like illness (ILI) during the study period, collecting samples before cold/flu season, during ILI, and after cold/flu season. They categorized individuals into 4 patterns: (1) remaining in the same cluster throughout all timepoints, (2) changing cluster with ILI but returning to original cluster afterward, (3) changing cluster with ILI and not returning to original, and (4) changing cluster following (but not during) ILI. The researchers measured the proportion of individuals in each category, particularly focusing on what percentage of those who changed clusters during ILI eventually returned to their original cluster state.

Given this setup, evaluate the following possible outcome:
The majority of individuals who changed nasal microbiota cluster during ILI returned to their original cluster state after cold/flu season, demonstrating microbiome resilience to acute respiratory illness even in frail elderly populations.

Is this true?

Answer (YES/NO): NO